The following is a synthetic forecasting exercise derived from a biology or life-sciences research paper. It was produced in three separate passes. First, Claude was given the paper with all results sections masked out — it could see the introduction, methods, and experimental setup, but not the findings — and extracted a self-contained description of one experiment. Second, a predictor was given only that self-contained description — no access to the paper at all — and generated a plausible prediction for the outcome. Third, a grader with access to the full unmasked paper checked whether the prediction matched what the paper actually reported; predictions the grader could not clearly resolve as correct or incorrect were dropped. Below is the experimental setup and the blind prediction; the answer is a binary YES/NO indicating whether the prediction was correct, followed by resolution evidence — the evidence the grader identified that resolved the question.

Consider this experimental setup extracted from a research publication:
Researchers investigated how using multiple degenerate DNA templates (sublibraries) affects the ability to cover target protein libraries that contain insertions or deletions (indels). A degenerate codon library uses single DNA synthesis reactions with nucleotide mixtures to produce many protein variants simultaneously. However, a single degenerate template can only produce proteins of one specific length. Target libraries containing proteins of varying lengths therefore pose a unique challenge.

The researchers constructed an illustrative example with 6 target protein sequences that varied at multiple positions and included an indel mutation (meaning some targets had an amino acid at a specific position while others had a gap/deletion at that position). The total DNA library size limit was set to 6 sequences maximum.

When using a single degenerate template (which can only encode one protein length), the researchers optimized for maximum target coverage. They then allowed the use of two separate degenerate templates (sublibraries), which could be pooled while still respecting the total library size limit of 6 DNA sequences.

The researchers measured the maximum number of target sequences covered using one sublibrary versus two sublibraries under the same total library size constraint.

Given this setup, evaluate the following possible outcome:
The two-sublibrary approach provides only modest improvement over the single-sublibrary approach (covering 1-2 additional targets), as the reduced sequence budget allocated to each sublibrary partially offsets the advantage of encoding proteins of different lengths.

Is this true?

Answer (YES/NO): NO